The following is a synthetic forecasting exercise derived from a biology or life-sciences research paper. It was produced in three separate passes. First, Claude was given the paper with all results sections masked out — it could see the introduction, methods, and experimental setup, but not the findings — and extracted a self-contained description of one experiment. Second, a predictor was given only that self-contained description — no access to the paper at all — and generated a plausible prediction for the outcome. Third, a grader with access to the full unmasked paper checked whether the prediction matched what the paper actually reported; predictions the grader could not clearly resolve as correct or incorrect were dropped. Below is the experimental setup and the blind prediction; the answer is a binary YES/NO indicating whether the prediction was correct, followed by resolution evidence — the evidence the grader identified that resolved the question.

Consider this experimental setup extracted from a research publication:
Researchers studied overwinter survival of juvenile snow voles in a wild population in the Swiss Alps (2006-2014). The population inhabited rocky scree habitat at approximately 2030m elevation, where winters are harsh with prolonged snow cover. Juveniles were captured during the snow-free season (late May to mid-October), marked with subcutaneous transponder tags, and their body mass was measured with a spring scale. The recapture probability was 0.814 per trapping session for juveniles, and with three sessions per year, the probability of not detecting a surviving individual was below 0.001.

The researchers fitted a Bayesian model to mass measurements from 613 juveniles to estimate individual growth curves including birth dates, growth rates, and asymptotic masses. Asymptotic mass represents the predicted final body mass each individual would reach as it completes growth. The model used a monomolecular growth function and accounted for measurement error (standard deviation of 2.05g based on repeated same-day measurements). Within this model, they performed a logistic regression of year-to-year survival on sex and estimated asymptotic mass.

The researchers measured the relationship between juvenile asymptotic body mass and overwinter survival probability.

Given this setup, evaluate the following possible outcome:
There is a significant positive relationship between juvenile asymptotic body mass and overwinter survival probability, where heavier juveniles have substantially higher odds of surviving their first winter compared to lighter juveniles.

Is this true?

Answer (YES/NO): NO